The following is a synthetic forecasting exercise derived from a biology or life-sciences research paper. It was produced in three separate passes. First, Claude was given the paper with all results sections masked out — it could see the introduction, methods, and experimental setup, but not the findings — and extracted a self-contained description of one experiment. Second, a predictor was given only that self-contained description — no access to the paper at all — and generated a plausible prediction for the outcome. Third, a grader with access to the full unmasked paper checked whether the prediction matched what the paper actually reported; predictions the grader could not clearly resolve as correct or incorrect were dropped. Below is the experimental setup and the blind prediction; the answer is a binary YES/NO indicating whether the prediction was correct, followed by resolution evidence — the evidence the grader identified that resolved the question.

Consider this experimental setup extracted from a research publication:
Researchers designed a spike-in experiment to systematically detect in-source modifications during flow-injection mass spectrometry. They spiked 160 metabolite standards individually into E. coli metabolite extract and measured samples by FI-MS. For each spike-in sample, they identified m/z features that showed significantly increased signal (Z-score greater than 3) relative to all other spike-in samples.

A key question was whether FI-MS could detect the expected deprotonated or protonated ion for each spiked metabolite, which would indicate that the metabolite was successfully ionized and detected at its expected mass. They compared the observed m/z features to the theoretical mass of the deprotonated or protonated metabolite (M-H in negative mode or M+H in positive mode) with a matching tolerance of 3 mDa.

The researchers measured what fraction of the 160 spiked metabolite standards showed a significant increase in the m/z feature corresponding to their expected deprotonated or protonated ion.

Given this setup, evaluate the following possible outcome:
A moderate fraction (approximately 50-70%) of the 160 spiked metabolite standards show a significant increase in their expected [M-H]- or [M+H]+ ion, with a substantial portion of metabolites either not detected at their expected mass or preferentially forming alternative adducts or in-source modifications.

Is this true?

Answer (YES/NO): NO